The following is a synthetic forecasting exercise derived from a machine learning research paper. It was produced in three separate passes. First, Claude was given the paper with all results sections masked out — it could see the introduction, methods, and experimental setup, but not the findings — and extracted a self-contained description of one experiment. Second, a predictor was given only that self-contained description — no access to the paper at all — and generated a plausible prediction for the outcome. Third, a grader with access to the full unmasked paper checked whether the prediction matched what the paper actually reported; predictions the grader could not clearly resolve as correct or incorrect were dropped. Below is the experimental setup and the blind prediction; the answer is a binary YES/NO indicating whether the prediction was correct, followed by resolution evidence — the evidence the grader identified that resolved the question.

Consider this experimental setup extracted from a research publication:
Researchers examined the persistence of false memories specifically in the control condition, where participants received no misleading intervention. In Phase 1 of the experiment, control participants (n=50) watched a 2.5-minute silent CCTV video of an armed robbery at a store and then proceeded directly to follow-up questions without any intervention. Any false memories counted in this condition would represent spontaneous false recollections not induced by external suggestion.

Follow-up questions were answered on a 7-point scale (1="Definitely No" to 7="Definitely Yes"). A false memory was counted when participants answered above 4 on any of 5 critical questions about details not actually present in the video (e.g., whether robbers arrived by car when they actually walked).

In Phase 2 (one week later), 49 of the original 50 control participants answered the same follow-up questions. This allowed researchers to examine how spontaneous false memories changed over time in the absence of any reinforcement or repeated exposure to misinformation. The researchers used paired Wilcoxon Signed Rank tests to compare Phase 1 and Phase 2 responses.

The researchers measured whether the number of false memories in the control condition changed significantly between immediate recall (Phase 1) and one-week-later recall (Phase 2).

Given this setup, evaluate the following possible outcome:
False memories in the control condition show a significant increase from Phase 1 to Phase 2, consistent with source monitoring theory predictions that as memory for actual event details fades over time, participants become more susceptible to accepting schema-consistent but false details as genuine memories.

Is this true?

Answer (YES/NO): YES